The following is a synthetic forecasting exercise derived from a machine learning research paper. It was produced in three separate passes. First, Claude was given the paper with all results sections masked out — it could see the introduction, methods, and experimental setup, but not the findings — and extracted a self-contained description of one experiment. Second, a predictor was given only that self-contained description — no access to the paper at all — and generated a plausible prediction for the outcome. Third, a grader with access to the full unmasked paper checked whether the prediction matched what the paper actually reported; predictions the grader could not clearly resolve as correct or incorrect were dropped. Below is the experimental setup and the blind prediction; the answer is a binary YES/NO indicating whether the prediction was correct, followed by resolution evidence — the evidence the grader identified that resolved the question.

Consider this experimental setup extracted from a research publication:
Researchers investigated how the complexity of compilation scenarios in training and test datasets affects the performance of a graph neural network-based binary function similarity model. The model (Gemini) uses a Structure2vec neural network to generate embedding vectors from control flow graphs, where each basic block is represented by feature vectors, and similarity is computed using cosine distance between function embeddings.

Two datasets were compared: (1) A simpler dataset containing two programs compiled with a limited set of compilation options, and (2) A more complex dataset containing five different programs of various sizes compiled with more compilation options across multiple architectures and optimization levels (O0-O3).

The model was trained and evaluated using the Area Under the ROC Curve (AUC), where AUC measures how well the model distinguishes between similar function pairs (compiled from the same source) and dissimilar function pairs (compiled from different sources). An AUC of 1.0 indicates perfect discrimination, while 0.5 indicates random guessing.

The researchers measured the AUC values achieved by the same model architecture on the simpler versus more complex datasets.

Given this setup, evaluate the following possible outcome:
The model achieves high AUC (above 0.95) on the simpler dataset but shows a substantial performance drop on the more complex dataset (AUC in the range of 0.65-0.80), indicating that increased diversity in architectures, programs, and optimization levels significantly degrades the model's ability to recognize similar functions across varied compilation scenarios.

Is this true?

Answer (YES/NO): NO